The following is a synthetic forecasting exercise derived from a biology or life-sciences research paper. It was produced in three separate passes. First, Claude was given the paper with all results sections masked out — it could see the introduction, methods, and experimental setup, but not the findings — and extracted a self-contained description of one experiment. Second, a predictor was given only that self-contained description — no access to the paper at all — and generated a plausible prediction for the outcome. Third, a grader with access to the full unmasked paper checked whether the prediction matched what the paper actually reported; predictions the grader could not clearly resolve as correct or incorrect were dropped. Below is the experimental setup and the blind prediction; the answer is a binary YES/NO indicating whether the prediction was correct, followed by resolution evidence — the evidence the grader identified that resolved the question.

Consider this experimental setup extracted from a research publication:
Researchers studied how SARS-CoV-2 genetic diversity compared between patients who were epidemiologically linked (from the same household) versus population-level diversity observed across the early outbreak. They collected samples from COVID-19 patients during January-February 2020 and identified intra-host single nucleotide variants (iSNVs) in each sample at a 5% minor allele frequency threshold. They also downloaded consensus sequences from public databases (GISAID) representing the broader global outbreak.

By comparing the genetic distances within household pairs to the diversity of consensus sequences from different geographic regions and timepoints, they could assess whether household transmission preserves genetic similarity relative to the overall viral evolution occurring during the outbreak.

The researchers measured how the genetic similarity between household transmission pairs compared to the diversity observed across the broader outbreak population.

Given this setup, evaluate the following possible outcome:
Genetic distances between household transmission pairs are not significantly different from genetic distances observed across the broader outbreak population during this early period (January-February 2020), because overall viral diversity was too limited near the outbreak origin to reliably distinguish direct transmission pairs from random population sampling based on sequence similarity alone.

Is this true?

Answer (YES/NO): NO